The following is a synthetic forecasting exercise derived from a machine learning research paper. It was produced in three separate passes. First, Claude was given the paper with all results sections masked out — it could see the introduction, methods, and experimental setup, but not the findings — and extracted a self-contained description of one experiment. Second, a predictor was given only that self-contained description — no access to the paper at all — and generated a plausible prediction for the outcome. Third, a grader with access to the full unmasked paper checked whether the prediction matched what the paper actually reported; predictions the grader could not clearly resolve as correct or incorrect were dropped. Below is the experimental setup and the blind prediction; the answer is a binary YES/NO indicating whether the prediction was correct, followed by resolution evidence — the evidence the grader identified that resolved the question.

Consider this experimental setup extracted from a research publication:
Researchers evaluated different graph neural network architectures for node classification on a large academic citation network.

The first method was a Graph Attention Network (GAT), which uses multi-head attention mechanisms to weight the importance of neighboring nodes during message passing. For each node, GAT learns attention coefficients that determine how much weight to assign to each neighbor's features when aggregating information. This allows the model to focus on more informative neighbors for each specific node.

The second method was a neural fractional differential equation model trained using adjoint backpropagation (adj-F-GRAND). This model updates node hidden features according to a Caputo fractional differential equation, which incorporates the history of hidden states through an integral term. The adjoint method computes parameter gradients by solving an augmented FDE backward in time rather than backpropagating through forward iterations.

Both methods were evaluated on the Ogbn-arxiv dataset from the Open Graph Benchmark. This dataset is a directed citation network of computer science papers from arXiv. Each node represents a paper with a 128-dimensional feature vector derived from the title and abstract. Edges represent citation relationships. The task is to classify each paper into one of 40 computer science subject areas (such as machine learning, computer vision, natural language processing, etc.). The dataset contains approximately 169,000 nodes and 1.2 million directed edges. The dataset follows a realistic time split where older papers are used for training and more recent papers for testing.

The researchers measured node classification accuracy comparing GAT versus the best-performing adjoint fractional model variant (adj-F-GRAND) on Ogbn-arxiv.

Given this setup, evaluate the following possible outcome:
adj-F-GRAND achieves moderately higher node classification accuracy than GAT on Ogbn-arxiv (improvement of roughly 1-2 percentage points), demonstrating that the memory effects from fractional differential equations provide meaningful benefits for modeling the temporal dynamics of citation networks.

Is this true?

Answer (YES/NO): NO